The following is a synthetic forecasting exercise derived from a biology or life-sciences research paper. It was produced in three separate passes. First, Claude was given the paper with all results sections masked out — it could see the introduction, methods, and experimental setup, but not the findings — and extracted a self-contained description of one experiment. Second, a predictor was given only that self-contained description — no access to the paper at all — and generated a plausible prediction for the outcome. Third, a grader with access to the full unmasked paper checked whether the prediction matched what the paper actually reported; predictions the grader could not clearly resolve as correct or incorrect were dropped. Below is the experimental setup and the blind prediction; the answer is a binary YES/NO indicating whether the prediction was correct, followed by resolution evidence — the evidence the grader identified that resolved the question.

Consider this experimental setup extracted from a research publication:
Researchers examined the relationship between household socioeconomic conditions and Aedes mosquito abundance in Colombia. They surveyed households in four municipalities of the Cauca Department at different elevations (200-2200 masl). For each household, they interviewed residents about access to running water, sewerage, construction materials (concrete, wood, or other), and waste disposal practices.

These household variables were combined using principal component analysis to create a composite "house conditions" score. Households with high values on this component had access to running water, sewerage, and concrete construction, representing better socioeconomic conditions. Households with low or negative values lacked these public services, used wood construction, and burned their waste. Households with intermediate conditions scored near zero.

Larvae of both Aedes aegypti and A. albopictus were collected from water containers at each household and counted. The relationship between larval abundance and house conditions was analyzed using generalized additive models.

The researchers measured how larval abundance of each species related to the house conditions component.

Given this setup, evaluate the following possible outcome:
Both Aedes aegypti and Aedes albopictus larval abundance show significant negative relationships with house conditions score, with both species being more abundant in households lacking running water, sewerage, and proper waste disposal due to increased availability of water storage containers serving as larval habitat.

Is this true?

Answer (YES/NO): NO